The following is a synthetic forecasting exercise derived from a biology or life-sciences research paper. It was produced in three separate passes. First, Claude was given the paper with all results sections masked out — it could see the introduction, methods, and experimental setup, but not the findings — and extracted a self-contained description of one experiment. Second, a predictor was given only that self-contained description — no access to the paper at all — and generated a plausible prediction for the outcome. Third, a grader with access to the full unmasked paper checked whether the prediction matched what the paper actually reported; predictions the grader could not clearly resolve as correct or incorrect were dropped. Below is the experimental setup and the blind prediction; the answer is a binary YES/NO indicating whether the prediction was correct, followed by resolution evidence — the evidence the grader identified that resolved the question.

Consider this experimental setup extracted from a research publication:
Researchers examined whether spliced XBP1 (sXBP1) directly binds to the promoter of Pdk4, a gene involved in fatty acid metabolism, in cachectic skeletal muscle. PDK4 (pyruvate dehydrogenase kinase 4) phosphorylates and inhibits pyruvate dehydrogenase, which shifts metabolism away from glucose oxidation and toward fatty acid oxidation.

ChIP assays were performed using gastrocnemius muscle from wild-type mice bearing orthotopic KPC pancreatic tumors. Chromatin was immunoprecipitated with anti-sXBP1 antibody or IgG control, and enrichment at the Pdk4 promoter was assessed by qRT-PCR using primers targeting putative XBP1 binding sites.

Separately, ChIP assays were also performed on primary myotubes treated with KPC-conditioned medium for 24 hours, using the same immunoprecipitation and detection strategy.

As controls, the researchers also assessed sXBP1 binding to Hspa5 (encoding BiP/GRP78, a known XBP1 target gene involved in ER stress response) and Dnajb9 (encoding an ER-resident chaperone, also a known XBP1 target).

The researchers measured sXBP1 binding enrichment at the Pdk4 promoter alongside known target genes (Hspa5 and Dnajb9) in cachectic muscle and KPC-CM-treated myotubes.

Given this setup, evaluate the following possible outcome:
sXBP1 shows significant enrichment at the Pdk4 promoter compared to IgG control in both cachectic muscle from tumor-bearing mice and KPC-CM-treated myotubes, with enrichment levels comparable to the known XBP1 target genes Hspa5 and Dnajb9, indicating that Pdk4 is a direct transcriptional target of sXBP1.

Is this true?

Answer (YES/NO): NO